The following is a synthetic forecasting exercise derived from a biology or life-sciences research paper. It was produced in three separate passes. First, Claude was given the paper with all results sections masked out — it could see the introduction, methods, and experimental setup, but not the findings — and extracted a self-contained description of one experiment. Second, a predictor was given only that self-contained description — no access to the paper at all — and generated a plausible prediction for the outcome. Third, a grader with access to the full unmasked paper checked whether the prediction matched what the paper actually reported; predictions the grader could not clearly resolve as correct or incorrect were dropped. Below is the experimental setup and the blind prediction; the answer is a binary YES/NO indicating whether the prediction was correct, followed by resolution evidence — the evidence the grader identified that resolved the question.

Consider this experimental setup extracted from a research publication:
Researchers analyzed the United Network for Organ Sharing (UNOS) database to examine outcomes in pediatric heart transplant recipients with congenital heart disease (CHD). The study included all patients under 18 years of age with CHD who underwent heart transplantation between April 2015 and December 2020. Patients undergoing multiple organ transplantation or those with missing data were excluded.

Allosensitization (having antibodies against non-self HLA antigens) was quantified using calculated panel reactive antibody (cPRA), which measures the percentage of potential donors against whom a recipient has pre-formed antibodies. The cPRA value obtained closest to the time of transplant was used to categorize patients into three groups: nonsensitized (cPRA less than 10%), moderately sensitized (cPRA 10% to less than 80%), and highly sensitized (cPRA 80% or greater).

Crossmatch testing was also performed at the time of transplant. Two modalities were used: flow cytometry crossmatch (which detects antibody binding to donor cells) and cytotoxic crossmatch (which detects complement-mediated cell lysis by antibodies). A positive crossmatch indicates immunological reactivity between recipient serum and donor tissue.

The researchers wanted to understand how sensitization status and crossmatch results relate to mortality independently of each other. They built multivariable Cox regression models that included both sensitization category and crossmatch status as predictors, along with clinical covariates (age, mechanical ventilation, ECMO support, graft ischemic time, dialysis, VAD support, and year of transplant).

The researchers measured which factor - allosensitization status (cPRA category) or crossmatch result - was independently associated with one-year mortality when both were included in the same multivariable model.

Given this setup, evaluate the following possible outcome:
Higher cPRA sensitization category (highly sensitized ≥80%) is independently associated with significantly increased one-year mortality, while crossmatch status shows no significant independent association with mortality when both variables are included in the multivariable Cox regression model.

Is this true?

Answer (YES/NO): YES